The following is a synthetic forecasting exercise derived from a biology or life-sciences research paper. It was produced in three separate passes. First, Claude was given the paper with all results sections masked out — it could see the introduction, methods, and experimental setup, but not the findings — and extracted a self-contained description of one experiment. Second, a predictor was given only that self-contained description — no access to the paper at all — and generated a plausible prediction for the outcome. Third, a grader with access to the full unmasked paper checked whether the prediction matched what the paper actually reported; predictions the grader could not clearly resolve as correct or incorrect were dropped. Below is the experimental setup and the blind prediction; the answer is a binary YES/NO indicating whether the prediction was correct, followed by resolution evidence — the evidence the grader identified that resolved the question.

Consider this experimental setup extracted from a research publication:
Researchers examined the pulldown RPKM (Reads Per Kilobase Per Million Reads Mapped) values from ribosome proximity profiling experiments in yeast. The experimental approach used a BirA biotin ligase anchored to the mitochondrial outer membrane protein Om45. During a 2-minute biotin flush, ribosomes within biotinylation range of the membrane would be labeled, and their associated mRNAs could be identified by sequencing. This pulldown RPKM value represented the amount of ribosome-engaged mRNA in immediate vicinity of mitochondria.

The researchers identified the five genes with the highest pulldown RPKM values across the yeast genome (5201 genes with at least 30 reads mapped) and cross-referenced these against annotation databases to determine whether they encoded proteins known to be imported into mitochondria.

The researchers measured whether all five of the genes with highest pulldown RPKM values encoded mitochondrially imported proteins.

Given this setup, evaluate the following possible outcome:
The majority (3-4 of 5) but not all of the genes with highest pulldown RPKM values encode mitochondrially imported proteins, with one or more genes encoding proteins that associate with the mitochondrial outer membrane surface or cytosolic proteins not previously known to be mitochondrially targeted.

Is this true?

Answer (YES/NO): NO